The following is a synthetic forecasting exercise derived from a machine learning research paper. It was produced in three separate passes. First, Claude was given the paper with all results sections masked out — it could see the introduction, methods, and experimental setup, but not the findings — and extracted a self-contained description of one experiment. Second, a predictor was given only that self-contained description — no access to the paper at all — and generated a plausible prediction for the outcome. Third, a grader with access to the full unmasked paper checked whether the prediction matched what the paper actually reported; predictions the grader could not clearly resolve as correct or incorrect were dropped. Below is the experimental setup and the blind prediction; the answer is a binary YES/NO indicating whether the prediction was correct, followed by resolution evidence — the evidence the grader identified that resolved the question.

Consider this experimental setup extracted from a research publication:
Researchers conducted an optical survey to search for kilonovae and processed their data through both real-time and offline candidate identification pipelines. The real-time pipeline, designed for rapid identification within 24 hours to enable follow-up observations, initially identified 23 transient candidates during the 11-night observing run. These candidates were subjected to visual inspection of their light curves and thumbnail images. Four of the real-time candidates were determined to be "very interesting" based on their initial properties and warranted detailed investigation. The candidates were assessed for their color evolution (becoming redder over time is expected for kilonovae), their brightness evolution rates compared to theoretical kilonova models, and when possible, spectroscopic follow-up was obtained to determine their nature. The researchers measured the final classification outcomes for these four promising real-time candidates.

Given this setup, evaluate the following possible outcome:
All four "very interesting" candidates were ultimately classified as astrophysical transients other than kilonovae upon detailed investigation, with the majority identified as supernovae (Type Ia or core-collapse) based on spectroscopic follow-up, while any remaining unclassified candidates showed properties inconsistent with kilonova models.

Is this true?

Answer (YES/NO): NO